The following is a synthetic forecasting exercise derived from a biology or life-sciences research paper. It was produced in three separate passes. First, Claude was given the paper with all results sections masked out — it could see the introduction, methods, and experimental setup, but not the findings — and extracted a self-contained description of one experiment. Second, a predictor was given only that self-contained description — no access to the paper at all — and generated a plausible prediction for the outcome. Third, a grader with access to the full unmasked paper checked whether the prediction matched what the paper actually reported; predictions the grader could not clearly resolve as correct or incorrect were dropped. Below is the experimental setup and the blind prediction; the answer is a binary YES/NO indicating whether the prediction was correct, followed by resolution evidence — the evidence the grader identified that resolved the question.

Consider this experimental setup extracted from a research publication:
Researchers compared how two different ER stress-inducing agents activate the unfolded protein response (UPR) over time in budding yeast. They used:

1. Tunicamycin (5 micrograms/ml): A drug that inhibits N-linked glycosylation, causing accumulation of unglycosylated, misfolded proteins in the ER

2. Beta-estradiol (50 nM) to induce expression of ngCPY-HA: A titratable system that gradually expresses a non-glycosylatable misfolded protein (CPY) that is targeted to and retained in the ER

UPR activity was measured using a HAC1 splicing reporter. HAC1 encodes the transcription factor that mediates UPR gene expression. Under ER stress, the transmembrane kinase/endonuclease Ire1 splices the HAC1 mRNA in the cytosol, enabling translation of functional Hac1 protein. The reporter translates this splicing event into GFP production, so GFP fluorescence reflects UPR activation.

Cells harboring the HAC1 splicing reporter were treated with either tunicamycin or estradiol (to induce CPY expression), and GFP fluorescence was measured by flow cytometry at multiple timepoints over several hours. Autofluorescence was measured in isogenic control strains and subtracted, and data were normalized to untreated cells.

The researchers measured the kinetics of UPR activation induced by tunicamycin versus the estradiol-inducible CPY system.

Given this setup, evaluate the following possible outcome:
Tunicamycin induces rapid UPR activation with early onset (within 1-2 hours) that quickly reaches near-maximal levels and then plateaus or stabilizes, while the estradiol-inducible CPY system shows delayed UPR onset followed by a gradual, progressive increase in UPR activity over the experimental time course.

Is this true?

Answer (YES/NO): NO